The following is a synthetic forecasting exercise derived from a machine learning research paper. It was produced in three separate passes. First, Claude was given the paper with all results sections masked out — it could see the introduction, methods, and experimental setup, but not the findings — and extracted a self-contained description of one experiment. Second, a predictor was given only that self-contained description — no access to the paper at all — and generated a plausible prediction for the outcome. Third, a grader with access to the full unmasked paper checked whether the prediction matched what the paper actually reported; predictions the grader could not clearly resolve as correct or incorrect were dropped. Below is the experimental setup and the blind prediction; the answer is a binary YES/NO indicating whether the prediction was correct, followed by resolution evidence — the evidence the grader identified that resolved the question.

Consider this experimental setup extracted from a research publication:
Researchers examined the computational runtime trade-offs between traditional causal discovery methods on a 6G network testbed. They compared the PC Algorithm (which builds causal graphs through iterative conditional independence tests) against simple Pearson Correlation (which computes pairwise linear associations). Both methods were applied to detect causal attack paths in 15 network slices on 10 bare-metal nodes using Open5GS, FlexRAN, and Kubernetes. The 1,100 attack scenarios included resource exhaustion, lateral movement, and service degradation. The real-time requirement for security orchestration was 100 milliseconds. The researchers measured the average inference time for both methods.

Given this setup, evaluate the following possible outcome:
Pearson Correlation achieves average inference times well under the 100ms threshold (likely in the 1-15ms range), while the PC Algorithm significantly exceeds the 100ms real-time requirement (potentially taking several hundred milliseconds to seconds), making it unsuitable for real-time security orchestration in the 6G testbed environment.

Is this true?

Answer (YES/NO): NO